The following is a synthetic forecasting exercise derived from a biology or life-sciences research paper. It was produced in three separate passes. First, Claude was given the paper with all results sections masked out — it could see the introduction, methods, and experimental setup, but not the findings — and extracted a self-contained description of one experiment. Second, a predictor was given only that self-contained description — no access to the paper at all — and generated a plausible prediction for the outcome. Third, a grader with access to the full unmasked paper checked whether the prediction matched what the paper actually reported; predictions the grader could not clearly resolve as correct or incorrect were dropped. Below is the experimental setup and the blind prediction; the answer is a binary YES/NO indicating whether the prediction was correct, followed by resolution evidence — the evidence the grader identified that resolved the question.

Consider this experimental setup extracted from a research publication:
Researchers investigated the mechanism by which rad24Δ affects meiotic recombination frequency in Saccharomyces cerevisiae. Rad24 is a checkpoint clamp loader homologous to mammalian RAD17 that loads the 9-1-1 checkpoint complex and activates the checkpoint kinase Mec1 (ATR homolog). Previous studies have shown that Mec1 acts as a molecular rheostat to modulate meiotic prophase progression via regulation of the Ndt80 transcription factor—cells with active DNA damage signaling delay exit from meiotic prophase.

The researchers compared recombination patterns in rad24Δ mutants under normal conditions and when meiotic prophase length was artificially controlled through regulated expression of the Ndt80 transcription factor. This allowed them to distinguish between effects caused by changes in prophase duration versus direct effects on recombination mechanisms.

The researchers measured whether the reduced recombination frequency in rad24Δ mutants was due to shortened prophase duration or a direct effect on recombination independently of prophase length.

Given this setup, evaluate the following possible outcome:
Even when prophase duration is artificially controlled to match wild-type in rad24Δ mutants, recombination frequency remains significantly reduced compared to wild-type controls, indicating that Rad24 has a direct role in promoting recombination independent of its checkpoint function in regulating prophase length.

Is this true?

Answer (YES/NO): NO